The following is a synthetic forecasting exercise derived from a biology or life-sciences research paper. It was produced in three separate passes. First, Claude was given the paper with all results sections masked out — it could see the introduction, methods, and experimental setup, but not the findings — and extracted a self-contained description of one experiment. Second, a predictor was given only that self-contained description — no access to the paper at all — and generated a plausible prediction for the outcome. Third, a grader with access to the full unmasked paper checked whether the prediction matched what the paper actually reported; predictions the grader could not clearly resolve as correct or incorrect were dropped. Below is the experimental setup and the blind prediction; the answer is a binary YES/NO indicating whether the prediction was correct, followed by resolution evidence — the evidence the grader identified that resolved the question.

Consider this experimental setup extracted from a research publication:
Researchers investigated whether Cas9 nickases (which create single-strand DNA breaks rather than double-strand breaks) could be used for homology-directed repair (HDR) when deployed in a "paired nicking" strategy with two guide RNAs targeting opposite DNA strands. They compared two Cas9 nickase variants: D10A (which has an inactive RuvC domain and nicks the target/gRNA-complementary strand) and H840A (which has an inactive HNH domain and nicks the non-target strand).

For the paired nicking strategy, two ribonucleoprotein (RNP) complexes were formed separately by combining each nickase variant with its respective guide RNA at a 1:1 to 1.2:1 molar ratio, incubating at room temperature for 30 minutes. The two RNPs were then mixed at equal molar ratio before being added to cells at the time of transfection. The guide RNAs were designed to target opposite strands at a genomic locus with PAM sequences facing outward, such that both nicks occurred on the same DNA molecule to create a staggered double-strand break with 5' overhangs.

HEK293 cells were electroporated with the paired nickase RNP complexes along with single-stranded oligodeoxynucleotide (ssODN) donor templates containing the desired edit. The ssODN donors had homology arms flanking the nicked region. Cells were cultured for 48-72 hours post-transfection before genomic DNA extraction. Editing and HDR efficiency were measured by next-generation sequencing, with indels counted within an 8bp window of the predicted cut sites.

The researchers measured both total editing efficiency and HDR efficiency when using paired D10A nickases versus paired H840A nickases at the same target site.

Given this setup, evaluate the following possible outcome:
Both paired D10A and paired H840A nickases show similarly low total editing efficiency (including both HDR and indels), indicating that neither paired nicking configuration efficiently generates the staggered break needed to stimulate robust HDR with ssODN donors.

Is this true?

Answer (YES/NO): NO